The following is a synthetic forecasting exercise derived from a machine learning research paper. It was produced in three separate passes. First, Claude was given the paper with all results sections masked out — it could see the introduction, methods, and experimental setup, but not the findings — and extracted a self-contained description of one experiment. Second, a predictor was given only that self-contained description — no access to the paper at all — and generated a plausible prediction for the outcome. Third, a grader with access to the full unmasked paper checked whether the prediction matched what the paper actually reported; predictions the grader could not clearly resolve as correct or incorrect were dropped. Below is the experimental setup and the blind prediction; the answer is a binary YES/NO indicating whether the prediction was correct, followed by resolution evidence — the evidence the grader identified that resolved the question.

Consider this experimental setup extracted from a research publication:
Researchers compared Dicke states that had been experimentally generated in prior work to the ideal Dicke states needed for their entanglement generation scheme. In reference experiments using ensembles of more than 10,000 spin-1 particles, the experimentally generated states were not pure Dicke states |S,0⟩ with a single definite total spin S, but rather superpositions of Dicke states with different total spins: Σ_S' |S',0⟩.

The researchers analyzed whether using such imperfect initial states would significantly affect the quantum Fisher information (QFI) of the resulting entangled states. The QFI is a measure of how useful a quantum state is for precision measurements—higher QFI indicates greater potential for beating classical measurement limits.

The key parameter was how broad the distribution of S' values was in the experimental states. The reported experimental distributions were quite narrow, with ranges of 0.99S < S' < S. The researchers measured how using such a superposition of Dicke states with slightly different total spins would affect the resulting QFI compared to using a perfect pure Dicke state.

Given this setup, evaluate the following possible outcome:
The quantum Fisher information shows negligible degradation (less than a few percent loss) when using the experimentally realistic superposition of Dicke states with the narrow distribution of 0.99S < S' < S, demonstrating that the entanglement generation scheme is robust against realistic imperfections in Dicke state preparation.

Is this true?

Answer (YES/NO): YES